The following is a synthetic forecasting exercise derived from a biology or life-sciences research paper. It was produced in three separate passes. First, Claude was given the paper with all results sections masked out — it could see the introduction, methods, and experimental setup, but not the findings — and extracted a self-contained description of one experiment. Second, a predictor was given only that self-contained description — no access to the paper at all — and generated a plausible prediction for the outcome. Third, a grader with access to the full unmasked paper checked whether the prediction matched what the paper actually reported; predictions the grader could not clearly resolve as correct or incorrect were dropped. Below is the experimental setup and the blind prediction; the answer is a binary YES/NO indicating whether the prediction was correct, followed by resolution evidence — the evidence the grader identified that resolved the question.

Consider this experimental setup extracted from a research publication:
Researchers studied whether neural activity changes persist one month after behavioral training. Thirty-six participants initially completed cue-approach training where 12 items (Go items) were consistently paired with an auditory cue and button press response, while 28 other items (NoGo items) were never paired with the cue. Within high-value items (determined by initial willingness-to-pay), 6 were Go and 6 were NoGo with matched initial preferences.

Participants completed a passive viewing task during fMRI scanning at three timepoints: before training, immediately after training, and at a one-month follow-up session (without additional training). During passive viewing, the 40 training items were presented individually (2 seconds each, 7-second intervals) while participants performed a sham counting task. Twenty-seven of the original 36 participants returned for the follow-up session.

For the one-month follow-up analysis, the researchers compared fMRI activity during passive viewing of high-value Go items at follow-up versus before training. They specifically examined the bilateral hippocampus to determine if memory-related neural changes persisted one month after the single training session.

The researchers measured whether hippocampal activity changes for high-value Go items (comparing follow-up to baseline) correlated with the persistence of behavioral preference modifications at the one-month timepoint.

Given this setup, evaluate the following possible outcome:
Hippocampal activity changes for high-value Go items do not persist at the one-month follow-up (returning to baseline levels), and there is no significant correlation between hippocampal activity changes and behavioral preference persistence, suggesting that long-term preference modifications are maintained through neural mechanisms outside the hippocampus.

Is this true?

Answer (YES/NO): NO